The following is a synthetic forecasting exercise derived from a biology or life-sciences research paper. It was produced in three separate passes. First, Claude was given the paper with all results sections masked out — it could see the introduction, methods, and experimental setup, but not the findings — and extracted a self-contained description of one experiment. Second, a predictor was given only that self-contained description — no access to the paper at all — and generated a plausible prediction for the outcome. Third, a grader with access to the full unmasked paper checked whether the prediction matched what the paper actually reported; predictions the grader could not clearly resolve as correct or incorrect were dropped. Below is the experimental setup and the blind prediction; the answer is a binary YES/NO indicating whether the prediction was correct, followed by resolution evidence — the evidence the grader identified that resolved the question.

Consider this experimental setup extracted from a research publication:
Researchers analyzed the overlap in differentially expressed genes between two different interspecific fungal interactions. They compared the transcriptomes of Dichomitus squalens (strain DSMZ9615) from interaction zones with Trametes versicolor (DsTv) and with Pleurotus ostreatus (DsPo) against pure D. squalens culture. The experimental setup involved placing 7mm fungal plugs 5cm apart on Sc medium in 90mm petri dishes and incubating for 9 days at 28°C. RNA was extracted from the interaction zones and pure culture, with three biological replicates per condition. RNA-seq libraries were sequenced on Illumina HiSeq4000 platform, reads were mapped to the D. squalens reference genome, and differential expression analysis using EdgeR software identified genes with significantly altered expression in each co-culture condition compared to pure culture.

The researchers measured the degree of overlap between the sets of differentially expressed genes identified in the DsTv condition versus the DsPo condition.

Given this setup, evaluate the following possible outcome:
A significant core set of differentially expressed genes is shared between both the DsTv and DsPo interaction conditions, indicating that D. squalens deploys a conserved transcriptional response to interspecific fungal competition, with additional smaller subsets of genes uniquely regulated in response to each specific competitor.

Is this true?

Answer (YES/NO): YES